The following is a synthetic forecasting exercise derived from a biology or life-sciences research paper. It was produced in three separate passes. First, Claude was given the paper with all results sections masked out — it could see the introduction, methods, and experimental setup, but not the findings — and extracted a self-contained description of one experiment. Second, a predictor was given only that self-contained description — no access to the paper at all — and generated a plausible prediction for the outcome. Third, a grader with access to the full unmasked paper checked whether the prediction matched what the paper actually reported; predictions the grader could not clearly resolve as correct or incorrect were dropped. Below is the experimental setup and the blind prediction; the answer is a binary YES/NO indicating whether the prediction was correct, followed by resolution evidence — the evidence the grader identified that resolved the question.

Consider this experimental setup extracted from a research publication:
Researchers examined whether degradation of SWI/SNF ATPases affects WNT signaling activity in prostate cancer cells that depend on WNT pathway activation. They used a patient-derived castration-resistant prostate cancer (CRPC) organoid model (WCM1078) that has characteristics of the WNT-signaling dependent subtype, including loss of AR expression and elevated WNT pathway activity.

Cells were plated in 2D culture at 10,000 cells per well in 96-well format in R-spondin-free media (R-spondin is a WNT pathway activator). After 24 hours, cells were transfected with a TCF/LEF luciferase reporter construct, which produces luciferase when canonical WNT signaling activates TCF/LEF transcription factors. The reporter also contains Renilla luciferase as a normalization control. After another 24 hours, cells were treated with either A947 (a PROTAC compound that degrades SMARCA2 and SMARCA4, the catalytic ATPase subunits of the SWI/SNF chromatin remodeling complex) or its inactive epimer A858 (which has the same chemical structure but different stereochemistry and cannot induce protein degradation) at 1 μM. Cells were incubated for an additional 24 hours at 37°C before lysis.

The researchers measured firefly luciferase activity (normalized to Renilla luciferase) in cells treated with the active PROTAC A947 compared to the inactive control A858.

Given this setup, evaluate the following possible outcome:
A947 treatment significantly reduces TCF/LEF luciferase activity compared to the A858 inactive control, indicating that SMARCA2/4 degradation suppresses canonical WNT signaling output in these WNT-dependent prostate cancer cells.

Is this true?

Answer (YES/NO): YES